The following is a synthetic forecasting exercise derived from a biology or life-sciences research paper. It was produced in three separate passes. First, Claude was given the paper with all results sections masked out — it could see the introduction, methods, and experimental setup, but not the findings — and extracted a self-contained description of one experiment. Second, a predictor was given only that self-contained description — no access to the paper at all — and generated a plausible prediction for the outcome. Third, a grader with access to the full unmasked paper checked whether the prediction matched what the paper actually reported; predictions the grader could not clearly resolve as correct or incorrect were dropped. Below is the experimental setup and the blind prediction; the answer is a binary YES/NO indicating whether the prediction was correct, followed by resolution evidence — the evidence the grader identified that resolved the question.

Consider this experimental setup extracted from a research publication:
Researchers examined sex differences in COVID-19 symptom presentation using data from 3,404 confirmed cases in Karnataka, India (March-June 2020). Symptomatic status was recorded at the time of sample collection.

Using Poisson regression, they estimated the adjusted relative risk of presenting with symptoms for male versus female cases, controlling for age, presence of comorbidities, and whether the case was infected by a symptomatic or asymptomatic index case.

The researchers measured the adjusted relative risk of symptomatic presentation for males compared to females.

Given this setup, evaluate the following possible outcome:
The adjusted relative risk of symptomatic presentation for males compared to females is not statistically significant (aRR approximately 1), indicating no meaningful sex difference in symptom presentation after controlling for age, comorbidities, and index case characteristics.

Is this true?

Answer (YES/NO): NO